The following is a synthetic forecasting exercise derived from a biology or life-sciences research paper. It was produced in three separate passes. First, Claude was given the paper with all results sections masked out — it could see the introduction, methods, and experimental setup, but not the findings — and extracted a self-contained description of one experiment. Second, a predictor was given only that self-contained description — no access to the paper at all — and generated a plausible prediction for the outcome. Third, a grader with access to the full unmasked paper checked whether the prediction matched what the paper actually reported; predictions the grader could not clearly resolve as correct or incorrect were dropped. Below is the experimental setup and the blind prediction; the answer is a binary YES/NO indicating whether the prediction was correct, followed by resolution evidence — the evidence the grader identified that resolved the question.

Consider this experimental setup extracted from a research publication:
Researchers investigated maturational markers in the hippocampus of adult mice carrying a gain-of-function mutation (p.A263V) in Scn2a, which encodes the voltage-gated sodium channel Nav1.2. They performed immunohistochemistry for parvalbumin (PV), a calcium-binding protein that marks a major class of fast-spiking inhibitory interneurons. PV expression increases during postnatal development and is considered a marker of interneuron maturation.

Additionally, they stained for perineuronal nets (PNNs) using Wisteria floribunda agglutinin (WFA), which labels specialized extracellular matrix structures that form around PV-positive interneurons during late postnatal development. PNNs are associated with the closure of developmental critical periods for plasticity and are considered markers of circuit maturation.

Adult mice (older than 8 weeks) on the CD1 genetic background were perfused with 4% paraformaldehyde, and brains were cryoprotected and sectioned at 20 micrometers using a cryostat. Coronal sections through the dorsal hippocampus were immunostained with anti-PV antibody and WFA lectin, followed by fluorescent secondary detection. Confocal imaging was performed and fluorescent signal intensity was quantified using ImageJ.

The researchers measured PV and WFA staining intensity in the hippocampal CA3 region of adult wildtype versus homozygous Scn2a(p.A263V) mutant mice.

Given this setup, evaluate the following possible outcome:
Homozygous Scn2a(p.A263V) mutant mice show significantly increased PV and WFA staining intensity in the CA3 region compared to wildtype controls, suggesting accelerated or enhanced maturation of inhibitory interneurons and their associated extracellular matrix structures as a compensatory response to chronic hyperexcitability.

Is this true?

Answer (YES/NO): NO